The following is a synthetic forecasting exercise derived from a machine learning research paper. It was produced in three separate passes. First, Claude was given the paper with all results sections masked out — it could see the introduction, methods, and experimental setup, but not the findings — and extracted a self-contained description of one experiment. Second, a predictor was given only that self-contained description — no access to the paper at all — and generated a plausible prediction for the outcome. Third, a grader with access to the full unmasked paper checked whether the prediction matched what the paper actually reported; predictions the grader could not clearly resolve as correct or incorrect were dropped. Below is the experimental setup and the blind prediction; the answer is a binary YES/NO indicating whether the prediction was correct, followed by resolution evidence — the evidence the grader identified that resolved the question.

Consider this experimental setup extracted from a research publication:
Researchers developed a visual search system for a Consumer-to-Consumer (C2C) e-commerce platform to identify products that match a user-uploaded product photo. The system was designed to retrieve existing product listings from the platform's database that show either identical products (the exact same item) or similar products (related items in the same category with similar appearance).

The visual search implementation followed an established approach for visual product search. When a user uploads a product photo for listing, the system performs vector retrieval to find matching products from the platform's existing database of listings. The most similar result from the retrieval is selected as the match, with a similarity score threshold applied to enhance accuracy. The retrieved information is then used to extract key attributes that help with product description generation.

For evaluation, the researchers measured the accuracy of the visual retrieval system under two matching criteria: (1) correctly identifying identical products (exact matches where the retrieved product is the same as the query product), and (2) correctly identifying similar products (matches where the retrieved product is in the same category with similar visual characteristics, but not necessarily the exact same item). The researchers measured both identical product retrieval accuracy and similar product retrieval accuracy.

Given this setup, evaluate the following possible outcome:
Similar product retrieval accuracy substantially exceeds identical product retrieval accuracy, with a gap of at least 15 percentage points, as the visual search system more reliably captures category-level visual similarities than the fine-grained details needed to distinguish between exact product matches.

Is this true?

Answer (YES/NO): YES